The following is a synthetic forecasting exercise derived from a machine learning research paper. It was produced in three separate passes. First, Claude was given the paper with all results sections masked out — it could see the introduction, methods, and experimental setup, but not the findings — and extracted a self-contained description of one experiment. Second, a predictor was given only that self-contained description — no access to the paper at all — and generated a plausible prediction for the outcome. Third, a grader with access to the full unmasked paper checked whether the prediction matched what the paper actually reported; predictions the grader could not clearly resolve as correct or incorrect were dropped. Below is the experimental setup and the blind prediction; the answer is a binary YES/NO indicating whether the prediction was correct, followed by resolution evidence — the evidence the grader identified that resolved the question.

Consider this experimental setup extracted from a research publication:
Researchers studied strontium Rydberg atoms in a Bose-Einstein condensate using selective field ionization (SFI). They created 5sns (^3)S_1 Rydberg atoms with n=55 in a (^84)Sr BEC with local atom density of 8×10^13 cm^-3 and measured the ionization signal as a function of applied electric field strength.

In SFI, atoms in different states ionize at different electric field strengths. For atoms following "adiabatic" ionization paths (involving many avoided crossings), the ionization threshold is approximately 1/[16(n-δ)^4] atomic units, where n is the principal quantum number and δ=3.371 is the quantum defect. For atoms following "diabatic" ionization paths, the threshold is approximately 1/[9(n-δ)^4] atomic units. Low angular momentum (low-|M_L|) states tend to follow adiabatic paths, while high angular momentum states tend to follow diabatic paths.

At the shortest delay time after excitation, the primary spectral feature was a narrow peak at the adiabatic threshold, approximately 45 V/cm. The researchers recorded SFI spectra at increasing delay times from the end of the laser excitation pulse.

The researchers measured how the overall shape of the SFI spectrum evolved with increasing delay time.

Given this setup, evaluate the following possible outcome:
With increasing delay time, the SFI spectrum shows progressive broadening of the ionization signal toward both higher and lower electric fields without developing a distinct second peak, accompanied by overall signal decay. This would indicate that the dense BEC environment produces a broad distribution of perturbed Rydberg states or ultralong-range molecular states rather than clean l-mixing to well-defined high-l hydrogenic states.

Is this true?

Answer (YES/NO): NO